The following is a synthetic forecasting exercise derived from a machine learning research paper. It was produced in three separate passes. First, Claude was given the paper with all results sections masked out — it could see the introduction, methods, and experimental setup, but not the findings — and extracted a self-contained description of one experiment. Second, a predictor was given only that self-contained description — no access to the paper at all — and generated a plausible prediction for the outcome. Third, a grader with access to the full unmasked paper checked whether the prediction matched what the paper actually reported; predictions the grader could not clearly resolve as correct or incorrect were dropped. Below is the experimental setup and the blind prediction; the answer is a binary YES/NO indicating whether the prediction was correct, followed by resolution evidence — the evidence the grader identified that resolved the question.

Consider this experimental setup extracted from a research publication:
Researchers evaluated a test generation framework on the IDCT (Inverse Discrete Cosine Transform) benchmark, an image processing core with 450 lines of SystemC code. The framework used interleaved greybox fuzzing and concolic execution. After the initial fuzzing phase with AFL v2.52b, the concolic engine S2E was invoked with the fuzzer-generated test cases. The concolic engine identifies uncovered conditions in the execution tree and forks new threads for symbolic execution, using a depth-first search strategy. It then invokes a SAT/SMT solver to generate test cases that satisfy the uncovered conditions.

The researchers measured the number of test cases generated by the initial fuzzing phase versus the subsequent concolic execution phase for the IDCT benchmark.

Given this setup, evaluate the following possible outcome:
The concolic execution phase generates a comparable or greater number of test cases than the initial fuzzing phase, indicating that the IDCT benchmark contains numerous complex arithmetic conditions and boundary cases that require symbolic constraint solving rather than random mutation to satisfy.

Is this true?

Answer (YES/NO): YES